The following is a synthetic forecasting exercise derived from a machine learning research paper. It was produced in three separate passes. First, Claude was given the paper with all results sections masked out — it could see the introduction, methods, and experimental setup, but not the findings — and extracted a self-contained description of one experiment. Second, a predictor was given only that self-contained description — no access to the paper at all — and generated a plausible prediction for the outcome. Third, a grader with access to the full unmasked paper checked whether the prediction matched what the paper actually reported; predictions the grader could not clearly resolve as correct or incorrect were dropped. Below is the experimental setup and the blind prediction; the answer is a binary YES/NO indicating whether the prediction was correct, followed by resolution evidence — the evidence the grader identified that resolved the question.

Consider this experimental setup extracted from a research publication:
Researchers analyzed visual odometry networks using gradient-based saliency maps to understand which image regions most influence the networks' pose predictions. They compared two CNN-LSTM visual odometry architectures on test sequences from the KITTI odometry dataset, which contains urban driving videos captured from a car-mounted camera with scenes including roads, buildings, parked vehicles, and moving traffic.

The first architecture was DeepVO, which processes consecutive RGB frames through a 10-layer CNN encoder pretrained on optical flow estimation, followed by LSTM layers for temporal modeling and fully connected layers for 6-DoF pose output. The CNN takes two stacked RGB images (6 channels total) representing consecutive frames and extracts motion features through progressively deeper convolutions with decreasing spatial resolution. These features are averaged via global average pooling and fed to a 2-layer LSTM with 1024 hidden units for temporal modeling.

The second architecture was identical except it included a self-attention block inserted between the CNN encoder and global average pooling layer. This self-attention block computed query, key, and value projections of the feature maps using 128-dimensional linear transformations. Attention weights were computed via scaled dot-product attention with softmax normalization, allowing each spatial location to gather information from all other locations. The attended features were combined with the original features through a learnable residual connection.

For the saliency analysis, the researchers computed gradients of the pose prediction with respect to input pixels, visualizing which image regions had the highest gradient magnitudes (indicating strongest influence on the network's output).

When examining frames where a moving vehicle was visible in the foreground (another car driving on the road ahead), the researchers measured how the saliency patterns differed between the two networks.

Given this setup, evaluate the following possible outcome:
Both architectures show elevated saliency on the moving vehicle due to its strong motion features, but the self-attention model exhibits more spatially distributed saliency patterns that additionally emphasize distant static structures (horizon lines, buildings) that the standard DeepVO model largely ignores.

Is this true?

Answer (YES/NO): NO